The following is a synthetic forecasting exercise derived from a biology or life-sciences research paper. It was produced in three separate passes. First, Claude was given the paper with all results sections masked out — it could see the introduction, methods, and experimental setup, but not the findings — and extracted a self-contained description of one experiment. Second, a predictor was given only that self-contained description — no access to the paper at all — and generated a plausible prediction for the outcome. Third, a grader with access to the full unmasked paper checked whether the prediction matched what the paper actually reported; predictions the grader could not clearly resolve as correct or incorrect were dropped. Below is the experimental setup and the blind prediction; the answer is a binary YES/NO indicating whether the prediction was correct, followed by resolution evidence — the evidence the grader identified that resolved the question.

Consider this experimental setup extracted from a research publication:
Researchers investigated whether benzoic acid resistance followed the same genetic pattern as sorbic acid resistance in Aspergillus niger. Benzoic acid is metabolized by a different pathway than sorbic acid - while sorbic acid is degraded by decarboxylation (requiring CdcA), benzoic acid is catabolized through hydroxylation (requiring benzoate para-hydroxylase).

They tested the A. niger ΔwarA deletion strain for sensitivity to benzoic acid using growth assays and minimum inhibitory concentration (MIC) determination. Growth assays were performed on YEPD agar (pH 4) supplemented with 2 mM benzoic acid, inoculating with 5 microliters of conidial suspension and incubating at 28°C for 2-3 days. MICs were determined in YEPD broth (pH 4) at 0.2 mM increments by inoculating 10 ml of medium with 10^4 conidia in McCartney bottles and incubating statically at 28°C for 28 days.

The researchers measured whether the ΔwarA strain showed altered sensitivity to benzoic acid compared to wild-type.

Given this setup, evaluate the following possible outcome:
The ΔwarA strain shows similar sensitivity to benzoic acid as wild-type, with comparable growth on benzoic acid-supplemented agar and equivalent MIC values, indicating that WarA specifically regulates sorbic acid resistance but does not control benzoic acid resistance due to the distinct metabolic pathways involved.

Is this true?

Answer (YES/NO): NO